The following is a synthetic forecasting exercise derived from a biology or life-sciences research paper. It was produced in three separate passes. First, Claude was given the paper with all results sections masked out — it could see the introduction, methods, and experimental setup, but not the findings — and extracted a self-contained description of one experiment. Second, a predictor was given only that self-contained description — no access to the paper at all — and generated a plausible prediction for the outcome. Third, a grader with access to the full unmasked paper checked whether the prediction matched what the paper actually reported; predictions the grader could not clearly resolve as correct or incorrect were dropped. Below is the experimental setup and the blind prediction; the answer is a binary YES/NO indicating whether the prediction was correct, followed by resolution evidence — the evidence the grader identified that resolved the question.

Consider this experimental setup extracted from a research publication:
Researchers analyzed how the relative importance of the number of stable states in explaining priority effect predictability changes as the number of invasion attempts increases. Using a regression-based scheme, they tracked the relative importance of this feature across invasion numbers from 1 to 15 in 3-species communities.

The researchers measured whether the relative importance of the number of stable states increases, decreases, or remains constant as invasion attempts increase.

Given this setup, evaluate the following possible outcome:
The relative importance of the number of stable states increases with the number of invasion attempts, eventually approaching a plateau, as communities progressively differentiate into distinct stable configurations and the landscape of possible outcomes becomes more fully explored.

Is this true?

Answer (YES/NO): NO